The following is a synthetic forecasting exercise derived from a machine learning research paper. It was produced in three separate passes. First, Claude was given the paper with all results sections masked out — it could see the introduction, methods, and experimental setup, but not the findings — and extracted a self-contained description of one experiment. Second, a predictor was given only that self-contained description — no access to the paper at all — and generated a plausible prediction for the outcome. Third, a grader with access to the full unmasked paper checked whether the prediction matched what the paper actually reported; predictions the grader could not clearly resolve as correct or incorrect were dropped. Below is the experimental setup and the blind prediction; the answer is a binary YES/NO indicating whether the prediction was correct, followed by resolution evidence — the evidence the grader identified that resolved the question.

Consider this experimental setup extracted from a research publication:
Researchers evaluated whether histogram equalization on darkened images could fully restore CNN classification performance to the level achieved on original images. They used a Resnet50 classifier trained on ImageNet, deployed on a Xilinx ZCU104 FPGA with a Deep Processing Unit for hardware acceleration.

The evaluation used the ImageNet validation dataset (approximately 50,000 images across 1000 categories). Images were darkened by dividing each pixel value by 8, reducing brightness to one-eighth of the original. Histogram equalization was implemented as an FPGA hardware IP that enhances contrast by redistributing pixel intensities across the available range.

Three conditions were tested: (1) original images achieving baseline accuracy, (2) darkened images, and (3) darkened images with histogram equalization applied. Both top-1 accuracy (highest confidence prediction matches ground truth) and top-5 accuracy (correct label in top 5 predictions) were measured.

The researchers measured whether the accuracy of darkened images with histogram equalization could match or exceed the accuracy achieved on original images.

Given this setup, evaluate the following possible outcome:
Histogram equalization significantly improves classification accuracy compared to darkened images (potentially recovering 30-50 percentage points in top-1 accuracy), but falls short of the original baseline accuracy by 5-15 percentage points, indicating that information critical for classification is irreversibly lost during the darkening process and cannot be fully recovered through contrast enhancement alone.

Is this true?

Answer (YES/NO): NO